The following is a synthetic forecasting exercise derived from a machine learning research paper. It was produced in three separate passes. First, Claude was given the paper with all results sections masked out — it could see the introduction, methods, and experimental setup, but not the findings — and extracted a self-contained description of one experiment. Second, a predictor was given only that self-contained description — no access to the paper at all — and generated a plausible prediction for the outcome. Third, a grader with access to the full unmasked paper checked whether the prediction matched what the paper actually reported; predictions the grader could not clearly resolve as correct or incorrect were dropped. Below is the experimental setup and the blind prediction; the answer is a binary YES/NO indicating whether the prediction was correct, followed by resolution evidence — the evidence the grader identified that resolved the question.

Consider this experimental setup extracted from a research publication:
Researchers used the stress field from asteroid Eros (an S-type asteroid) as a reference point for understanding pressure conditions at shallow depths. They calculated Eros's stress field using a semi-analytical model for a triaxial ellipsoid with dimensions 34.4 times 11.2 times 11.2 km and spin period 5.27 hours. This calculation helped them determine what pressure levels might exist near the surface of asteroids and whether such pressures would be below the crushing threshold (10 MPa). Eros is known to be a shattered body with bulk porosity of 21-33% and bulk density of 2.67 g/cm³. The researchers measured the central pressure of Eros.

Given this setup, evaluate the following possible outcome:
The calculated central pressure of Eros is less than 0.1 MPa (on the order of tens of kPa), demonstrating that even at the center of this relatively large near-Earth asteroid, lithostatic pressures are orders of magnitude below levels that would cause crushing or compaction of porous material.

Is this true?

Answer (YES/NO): YES